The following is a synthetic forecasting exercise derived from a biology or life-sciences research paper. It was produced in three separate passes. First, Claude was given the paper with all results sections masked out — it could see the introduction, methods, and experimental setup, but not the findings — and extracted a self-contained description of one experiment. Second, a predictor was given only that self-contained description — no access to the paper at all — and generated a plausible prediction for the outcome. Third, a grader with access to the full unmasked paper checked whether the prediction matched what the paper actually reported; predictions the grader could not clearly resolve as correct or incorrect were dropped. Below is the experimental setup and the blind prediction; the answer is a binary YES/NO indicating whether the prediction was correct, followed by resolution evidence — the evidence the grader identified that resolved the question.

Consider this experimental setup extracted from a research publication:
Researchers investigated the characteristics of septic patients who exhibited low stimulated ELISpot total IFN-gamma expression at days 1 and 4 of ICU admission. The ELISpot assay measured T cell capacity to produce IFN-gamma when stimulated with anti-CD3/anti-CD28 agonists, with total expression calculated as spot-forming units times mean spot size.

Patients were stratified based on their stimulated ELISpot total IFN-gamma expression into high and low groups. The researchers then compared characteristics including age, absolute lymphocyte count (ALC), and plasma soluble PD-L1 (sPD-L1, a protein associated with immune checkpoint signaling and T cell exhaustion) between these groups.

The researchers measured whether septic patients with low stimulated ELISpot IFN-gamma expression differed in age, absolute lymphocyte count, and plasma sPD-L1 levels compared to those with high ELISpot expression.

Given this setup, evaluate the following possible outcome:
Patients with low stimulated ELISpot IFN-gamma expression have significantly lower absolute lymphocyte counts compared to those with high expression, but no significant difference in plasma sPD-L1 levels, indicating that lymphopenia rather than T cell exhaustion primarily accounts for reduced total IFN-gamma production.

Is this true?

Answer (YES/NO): NO